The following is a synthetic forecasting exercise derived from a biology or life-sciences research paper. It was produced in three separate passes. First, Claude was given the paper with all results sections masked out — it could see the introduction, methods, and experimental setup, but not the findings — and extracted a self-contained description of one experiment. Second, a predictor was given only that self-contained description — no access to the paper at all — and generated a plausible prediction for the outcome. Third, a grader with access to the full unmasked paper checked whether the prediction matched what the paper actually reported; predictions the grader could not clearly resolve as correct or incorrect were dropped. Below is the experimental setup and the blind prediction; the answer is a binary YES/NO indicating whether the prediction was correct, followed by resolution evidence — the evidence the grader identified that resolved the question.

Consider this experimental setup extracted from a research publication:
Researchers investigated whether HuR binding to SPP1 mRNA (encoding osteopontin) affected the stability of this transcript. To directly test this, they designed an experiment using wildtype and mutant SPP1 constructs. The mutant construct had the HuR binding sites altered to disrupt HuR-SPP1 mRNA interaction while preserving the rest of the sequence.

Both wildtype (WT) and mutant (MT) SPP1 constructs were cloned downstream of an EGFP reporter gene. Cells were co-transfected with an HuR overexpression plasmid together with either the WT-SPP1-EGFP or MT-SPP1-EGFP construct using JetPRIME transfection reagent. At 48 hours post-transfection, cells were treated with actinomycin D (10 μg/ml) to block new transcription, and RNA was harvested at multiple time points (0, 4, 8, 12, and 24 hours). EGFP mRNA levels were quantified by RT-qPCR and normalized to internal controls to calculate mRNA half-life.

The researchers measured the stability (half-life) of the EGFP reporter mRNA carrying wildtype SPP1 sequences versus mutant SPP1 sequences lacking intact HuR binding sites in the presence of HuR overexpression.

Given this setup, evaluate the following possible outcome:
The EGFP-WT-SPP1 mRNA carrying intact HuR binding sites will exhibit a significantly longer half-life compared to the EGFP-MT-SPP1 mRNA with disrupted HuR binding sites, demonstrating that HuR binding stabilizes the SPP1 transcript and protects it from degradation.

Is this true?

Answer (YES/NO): NO